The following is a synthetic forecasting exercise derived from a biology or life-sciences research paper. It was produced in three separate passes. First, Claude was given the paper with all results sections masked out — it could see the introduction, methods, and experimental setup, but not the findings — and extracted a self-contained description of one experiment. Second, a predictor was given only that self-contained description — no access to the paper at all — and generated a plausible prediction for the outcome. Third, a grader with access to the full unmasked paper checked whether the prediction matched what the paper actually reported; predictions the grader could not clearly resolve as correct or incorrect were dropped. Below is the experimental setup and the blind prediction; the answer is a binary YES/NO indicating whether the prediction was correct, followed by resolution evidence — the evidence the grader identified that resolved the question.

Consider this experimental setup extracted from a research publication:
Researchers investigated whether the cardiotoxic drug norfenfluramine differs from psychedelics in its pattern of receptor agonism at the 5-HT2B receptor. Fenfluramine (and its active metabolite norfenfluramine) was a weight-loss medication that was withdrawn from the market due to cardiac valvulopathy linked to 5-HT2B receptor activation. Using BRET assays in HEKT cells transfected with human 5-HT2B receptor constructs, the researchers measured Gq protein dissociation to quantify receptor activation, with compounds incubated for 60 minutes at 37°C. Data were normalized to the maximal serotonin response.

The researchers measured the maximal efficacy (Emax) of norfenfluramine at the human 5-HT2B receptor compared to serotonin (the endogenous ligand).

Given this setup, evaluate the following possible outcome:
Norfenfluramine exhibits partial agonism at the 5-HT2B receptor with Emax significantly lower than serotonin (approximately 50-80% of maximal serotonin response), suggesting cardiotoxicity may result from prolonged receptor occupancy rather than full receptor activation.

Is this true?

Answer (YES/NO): NO